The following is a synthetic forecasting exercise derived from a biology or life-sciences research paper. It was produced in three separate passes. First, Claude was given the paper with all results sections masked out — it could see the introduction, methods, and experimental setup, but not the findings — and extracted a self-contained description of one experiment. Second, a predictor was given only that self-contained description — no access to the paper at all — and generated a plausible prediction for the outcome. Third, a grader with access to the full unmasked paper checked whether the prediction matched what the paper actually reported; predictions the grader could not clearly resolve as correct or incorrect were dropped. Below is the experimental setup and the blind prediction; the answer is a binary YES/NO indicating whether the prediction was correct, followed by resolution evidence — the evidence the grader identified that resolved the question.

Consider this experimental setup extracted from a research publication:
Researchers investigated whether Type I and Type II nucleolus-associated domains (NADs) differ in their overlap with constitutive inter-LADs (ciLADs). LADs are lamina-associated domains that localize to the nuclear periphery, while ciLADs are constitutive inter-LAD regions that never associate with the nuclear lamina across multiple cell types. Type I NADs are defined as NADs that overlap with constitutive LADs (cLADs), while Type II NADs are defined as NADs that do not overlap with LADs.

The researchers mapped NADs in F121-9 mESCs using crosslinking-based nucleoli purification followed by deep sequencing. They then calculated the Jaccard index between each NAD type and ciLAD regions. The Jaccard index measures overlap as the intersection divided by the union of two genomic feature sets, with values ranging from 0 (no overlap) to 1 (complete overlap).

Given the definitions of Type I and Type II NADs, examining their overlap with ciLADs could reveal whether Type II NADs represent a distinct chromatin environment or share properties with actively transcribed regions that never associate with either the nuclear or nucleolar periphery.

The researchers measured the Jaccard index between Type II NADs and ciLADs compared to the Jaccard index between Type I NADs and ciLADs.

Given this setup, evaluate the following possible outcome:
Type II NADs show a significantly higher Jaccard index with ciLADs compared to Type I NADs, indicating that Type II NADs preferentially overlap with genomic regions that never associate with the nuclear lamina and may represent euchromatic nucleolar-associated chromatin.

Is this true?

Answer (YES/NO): YES